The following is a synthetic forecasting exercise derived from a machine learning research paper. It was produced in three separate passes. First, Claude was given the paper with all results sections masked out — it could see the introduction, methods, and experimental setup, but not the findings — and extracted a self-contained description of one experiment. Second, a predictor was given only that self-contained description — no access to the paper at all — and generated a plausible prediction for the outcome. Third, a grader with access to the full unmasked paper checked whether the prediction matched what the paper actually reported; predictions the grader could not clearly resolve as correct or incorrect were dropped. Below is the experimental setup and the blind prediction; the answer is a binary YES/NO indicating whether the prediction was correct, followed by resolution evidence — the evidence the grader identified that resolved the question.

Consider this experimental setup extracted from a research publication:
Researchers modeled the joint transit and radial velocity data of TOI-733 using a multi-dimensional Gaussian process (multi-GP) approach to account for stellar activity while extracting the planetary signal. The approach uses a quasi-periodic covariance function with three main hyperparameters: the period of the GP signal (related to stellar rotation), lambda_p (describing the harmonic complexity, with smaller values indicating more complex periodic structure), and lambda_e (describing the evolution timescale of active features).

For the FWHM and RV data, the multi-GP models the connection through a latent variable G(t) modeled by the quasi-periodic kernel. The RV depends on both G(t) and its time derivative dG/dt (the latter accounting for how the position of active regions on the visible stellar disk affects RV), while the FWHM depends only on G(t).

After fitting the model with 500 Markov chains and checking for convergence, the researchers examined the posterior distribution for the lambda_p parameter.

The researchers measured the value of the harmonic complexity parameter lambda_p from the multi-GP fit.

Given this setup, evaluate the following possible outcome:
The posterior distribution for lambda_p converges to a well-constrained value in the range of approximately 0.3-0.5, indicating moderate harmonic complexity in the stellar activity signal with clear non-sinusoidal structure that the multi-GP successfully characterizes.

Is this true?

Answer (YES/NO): NO